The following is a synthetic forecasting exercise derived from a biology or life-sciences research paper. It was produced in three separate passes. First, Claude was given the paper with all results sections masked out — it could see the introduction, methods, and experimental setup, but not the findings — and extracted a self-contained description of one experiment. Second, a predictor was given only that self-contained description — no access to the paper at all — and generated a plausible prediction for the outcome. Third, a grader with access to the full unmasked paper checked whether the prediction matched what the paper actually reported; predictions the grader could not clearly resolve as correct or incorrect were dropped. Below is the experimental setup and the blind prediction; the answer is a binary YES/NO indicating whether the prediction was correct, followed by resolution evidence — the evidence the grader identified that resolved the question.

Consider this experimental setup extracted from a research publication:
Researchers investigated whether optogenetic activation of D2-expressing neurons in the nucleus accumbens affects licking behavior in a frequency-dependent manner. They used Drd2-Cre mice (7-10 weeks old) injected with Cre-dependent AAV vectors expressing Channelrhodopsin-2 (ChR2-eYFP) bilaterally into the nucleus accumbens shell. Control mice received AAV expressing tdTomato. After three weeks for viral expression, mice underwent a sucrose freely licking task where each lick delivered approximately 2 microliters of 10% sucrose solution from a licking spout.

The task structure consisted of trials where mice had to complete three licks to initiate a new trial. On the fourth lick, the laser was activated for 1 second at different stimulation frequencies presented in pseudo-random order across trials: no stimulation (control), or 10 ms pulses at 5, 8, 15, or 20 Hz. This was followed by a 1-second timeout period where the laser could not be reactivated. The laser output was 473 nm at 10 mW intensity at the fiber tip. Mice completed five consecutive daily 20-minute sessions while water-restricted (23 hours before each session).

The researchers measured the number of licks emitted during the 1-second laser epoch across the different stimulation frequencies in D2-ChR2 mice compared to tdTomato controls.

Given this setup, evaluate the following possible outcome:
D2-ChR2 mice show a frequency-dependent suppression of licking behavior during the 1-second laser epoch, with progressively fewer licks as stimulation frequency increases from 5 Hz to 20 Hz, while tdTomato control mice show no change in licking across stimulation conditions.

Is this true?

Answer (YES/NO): NO